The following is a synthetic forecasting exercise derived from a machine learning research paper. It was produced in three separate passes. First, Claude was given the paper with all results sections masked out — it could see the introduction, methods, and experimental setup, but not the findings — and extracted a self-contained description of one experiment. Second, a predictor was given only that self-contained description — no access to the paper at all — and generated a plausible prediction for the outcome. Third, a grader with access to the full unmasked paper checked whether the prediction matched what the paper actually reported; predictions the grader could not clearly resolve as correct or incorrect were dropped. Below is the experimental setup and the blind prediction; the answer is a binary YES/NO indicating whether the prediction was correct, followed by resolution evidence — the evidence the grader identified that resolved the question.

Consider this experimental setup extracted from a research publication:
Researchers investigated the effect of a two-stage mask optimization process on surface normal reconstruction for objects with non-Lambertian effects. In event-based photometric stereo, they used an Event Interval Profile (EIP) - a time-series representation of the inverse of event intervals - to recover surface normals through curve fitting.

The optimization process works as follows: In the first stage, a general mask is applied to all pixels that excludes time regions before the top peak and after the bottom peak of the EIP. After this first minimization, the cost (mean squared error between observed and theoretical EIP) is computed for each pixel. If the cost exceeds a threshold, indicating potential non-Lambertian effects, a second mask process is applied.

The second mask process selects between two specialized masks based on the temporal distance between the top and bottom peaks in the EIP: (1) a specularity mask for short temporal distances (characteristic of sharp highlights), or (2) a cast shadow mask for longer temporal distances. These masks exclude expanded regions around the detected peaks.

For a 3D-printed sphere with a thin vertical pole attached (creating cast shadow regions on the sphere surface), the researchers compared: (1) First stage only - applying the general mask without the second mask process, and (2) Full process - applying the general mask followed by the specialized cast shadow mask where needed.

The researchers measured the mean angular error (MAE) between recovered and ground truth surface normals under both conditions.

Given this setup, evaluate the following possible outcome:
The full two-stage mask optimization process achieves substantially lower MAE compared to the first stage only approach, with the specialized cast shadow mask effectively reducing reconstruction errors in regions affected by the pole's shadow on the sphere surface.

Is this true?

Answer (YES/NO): YES